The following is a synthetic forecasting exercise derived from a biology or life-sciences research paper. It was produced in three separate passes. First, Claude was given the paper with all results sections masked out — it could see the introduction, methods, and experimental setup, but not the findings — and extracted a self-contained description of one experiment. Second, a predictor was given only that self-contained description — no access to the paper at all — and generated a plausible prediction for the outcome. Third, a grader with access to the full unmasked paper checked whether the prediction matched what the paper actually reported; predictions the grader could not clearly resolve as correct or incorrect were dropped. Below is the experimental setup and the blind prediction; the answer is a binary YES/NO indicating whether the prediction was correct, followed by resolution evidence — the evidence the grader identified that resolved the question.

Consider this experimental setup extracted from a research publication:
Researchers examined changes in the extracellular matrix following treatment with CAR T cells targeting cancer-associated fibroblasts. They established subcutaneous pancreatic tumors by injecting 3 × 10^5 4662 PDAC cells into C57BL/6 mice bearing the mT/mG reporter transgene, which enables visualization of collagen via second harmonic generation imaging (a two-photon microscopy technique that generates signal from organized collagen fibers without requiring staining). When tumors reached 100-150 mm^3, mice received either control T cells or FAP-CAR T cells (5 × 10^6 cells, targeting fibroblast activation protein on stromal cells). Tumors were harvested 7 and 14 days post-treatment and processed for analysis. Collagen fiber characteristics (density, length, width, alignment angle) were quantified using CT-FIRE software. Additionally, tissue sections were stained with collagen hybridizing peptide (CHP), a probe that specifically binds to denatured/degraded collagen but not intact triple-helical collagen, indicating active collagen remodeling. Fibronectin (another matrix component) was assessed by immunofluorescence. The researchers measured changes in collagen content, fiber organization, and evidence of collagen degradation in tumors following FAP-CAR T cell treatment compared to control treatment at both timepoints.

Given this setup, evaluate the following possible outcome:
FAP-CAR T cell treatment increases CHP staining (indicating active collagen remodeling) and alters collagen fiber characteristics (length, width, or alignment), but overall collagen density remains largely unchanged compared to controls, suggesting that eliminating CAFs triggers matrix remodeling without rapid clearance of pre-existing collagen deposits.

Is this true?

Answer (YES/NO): NO